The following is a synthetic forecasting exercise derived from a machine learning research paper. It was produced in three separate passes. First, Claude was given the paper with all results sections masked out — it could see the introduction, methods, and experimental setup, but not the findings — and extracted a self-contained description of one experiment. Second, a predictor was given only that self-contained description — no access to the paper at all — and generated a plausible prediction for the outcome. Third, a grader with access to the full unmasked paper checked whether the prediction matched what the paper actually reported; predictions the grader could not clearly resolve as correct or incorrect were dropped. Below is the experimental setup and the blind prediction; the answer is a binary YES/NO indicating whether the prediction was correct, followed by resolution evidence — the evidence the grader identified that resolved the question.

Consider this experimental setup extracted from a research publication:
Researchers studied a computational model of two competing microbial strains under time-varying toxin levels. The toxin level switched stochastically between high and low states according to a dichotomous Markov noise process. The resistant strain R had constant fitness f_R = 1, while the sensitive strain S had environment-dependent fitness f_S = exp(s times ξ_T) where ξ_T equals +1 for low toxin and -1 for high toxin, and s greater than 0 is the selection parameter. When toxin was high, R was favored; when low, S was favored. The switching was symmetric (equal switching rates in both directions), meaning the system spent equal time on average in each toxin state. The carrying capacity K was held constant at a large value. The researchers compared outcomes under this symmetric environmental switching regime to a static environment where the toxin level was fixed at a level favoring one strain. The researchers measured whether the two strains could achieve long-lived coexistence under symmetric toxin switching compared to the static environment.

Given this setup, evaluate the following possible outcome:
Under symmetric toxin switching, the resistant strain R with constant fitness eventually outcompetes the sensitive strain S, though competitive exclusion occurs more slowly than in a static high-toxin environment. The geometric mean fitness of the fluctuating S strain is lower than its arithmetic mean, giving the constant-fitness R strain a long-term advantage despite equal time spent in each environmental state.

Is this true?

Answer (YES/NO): NO